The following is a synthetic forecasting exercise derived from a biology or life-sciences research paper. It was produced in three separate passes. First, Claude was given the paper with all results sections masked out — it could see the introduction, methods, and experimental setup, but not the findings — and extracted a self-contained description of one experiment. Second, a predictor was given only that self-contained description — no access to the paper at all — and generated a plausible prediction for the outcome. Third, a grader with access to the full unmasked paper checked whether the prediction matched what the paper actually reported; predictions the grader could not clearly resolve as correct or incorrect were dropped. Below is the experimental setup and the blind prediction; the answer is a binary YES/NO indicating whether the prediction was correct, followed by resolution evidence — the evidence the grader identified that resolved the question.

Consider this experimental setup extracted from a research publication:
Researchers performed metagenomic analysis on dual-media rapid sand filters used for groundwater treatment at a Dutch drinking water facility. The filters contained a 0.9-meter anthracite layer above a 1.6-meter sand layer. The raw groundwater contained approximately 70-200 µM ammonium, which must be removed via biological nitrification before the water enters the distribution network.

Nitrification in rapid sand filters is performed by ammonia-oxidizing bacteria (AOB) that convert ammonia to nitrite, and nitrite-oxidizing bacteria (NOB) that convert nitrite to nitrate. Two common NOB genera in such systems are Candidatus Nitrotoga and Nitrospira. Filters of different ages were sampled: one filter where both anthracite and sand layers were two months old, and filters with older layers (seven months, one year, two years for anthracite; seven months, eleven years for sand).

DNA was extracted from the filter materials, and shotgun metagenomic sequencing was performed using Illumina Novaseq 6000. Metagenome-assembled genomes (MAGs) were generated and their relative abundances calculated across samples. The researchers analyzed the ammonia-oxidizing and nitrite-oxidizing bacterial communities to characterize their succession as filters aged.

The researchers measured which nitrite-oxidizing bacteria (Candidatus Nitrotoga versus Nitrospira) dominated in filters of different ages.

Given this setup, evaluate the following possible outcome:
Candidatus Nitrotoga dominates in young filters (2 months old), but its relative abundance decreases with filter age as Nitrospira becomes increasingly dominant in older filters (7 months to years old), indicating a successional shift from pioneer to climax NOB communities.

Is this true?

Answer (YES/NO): YES